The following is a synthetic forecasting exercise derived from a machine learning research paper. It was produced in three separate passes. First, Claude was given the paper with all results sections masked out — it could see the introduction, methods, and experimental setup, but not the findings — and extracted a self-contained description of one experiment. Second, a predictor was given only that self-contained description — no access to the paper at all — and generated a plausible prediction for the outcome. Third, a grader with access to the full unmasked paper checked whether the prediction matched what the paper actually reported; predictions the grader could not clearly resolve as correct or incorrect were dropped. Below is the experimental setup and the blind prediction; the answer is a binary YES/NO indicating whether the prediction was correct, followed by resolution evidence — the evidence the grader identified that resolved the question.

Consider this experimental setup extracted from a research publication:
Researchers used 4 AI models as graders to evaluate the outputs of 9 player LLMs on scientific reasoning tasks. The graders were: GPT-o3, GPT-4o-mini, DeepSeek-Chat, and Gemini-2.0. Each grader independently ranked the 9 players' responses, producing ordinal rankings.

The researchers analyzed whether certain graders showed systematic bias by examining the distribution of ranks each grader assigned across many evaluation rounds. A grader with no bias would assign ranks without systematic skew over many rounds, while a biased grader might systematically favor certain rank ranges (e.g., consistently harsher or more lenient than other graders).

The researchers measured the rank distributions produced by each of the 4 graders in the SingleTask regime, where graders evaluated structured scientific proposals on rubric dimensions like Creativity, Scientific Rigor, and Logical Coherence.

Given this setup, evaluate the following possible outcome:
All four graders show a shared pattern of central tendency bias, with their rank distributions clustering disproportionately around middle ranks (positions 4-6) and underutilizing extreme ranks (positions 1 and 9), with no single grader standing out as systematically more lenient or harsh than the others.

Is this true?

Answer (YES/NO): NO